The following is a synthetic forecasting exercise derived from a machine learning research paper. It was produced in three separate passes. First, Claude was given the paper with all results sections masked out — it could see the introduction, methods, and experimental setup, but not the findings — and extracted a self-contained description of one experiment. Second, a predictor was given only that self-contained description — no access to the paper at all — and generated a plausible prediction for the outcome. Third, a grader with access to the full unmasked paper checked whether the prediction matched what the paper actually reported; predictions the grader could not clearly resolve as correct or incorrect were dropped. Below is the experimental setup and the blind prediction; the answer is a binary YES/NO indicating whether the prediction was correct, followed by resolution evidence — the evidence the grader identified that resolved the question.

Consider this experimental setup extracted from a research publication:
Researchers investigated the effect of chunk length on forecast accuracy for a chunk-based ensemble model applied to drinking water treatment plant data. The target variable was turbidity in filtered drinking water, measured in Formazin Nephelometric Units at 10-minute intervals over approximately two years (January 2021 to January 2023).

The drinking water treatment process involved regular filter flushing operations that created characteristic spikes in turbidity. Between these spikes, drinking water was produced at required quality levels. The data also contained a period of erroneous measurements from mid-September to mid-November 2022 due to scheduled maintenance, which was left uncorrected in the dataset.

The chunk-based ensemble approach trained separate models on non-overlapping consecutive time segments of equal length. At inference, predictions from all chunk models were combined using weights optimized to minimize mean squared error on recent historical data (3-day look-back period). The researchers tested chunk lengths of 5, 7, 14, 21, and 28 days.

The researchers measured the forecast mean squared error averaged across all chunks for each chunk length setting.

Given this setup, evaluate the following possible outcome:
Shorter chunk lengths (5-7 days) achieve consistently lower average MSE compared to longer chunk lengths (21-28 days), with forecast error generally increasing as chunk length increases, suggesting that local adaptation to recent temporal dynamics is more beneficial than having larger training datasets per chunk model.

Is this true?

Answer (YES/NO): NO